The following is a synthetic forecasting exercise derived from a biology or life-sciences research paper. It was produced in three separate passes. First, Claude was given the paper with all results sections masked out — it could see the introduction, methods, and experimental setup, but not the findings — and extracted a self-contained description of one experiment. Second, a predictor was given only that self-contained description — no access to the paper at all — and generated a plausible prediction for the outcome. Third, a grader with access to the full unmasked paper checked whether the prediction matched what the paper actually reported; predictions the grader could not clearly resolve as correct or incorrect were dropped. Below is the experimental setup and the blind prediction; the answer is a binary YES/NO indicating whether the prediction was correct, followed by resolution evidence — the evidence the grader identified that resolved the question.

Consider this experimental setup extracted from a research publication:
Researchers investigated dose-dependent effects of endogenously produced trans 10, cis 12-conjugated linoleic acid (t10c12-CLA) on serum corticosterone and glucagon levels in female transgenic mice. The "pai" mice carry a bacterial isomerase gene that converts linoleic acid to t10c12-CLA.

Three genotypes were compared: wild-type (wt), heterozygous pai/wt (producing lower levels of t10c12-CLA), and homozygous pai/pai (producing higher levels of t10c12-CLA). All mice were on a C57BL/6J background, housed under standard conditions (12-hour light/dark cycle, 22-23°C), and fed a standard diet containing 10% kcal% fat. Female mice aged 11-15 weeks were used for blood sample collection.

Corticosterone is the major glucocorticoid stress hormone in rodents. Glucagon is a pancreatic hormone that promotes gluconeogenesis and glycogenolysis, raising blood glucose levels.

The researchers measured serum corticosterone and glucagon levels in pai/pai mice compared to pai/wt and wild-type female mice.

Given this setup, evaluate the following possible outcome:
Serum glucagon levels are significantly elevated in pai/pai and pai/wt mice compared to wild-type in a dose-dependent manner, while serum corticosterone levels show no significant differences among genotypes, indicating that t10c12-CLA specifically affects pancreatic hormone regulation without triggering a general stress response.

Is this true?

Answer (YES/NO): NO